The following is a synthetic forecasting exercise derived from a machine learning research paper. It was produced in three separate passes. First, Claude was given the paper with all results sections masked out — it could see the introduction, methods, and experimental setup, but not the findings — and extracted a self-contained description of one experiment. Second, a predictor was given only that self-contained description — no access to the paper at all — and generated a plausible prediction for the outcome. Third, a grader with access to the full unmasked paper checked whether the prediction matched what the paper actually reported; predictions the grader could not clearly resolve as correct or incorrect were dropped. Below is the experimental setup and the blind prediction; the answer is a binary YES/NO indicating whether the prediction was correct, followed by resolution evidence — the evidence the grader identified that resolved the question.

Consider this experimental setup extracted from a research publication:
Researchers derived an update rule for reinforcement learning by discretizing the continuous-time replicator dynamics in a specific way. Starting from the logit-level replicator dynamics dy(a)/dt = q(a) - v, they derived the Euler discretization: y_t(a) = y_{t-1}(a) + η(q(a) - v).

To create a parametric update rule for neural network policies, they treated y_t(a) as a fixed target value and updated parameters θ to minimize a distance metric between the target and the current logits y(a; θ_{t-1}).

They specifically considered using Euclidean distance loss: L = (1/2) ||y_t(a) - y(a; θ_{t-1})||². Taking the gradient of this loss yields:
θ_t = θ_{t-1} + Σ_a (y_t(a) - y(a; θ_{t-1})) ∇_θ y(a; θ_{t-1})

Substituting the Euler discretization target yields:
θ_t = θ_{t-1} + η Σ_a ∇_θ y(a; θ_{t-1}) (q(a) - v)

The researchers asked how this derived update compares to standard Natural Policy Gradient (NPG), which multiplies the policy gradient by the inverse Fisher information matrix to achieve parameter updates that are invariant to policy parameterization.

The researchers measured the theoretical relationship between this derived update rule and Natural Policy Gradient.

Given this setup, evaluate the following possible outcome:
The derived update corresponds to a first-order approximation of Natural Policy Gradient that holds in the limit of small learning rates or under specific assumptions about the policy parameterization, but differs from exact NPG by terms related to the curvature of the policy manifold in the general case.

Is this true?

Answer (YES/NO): NO